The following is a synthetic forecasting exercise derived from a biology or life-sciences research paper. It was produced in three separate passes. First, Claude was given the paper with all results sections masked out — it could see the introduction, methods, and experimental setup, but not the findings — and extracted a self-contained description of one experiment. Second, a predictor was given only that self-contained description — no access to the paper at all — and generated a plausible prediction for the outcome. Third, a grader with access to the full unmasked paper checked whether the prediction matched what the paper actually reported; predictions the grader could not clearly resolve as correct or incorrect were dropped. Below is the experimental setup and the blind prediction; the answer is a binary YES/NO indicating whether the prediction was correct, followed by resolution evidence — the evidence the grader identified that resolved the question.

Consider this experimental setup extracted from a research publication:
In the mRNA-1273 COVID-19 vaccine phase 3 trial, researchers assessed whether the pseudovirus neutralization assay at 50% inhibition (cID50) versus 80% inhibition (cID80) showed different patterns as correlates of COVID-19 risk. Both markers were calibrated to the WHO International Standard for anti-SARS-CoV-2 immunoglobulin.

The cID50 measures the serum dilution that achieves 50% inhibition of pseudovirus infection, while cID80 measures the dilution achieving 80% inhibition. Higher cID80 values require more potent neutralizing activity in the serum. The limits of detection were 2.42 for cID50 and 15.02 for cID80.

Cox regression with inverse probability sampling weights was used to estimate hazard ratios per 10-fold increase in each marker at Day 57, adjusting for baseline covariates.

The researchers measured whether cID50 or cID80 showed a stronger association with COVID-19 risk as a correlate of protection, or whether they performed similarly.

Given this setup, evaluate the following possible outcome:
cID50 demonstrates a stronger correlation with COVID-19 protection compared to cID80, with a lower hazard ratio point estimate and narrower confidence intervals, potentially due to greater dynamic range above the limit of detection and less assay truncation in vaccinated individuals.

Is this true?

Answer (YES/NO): NO